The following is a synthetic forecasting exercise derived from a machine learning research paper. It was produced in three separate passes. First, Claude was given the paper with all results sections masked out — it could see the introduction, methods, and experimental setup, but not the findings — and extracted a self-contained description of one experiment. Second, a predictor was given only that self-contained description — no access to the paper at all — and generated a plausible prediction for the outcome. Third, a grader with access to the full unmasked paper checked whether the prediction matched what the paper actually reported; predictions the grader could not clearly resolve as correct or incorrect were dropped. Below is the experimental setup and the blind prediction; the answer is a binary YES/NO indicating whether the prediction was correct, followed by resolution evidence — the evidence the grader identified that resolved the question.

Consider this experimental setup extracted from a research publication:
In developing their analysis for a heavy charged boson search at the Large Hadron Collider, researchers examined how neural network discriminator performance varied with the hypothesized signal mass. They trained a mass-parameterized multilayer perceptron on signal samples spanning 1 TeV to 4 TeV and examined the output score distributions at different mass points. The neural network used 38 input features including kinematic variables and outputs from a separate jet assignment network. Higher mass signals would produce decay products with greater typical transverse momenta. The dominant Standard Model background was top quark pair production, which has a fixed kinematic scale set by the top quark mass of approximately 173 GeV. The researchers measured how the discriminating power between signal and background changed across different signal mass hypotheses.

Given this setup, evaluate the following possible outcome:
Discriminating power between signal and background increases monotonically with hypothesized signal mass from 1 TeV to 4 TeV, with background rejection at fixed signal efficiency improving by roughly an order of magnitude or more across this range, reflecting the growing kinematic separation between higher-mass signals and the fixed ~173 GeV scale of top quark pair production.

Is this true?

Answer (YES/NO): NO